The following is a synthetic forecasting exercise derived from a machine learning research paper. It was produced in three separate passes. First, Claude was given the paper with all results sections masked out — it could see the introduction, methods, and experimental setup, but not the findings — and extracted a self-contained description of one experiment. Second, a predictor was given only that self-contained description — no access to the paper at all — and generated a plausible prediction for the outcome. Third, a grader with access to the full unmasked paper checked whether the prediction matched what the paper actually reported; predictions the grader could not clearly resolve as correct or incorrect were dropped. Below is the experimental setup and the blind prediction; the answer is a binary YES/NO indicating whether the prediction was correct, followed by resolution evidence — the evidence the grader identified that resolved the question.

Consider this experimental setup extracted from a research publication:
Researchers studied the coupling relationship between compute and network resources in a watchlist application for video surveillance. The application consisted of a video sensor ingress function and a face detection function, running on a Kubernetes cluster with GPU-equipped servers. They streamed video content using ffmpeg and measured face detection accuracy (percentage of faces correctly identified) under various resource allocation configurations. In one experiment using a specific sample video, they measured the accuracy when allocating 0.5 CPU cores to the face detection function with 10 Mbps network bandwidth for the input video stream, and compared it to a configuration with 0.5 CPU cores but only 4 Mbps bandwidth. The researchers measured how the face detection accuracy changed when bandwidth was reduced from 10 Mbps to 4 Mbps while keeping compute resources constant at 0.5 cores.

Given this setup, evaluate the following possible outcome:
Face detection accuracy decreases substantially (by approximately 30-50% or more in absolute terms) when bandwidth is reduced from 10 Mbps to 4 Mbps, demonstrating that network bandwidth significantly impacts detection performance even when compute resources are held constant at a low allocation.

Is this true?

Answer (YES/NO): NO